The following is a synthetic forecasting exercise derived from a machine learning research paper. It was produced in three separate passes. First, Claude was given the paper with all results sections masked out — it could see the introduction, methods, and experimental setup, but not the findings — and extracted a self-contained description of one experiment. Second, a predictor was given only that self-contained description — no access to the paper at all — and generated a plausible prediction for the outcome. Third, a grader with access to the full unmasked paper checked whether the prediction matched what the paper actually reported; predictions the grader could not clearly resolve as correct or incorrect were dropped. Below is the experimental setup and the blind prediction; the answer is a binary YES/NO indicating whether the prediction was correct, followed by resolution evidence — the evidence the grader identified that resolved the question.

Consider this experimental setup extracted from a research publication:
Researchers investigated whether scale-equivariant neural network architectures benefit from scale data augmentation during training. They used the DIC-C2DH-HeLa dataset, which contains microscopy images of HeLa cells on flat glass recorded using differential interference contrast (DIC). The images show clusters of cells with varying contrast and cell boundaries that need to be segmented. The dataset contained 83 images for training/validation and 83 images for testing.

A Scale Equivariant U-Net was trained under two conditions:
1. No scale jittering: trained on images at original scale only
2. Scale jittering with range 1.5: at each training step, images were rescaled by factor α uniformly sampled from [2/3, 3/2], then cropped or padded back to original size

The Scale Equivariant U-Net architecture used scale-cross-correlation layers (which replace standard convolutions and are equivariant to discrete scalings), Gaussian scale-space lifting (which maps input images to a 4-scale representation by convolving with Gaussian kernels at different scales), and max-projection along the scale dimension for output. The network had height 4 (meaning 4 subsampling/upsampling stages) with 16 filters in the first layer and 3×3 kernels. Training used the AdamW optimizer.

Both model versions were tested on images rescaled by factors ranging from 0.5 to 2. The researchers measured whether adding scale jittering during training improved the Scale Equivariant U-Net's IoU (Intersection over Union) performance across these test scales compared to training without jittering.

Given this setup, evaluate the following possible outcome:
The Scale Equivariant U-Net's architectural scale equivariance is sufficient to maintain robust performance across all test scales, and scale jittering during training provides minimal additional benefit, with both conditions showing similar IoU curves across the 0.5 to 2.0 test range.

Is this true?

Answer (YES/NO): NO